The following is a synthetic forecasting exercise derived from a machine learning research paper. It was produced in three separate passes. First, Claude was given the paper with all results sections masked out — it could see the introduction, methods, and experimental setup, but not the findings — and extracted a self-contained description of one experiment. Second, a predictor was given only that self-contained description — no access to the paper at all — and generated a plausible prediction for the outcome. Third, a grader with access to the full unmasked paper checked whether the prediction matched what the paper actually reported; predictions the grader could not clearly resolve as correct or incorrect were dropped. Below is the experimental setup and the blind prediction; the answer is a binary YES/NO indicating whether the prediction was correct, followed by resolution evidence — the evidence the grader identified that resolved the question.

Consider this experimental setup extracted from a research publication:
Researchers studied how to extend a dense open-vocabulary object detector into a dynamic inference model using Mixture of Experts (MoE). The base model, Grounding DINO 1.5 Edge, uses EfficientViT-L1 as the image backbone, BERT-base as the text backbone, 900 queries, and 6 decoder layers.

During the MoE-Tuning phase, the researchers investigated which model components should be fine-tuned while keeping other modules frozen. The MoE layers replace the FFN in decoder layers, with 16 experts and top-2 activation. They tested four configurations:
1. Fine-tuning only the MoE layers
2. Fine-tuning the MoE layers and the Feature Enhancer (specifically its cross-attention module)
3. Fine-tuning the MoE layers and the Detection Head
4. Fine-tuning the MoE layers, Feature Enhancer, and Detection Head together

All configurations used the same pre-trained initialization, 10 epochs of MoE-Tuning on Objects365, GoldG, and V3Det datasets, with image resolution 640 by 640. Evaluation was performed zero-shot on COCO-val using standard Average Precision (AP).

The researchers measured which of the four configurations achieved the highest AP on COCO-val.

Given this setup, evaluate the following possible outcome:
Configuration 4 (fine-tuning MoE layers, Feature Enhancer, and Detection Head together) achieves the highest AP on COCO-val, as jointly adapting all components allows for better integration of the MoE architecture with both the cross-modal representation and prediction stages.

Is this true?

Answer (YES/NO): YES